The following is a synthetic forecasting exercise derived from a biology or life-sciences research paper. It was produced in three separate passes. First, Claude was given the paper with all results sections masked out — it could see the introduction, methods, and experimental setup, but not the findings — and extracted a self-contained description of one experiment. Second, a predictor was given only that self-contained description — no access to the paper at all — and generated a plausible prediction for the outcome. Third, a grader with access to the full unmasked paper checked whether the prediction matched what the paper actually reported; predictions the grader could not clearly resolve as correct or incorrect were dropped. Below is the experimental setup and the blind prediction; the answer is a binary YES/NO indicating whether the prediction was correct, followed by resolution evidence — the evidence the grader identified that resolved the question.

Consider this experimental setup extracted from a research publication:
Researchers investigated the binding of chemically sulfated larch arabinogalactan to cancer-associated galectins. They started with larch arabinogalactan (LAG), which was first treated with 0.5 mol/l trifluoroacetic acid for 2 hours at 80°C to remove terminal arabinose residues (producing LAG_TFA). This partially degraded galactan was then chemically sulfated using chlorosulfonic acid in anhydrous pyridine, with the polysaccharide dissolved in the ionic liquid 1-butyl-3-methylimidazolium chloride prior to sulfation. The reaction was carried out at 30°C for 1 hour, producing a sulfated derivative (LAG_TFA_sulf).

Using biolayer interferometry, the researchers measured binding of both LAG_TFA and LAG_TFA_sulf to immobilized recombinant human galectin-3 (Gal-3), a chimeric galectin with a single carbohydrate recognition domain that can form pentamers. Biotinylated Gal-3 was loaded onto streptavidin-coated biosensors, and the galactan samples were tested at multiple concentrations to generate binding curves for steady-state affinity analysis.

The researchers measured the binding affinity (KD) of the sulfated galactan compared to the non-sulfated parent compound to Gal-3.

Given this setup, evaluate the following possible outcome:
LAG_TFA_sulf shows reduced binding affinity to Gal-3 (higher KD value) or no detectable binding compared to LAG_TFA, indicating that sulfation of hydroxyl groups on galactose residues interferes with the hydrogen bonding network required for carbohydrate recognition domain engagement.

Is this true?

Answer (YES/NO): NO